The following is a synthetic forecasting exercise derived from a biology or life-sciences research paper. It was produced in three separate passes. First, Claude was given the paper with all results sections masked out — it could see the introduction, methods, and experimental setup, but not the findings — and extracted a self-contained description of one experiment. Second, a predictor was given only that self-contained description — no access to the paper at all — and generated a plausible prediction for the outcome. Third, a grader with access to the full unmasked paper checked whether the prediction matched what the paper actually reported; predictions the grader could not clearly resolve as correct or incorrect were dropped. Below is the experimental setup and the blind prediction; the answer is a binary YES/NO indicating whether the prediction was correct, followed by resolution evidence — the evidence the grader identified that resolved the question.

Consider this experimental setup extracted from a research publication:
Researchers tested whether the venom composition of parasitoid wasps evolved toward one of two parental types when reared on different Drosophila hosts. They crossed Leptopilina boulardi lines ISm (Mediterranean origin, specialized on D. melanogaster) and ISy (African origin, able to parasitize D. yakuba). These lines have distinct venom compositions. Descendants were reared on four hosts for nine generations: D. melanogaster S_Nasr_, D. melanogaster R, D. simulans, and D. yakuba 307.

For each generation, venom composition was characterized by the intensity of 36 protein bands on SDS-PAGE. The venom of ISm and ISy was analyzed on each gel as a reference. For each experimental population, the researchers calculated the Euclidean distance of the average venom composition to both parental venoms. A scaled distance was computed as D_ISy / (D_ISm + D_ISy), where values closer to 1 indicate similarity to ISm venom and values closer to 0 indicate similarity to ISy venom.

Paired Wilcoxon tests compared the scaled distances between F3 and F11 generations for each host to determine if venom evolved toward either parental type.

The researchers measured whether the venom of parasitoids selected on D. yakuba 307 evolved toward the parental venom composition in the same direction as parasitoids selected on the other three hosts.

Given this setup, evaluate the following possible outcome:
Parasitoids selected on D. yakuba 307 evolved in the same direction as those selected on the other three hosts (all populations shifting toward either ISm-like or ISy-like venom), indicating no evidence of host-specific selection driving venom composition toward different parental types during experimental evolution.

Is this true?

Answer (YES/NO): NO